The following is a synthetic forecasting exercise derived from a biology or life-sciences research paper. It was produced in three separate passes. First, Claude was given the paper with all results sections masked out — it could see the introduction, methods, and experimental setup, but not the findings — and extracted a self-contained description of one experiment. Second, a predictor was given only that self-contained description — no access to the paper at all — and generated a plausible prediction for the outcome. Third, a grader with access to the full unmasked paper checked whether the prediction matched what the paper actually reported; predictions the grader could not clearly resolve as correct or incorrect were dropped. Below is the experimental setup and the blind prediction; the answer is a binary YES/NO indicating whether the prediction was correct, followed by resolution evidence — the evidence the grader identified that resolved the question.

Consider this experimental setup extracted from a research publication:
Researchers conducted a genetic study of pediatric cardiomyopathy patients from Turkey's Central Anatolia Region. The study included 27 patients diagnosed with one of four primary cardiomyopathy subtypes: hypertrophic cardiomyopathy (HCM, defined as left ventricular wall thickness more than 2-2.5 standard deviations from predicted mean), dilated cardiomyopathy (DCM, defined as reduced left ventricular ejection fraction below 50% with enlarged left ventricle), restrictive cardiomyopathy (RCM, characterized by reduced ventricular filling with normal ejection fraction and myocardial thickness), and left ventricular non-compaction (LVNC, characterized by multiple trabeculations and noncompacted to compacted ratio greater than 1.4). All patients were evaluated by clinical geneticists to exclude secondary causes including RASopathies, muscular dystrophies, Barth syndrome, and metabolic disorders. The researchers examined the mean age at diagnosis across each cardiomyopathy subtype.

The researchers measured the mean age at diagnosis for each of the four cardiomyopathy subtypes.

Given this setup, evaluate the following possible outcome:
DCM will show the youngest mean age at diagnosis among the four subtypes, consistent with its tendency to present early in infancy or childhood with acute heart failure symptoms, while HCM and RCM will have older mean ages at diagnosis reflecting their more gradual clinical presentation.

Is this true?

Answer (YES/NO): NO